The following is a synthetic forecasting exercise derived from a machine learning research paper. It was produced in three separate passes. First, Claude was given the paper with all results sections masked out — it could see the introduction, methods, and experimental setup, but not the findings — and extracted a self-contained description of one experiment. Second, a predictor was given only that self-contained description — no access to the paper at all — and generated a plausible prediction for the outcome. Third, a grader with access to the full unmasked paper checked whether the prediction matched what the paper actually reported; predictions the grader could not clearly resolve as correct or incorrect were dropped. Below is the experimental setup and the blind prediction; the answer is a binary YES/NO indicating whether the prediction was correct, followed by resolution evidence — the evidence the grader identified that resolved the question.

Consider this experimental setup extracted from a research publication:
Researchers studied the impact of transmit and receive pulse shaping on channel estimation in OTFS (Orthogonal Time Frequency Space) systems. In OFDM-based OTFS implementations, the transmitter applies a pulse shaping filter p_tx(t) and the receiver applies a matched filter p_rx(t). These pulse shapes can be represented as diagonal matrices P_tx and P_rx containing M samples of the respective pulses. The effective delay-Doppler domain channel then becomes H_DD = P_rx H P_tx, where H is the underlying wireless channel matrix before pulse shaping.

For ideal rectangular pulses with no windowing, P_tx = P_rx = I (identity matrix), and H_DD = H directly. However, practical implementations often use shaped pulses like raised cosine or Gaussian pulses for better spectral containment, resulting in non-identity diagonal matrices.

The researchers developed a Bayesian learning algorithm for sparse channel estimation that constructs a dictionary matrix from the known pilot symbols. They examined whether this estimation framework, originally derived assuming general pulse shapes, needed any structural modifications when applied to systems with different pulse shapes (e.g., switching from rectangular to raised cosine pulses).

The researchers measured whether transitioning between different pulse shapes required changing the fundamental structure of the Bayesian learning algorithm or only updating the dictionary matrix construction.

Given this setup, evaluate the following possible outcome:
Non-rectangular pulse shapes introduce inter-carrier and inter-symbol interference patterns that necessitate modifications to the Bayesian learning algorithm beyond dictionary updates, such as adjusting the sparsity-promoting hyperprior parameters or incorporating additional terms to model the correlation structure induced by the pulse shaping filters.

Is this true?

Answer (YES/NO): NO